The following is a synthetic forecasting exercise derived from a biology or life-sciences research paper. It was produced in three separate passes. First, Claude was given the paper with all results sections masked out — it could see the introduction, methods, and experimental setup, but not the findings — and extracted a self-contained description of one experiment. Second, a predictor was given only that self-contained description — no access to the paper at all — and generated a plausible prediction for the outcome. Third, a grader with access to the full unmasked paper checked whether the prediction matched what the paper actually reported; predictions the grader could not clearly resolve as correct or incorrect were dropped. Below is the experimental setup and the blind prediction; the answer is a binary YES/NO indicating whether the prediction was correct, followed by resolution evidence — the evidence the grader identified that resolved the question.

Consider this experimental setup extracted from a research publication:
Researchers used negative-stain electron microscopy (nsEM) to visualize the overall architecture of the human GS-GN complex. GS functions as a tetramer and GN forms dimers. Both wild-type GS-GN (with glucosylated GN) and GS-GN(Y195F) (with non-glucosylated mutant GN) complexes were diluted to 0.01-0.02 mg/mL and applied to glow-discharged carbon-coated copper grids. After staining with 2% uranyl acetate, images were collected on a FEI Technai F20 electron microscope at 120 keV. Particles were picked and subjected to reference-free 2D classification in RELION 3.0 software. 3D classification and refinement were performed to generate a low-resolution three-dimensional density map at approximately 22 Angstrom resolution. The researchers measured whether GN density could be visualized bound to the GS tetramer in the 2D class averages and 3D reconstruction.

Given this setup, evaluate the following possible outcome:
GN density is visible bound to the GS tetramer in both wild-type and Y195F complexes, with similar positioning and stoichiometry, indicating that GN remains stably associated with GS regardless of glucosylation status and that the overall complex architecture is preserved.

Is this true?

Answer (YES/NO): YES